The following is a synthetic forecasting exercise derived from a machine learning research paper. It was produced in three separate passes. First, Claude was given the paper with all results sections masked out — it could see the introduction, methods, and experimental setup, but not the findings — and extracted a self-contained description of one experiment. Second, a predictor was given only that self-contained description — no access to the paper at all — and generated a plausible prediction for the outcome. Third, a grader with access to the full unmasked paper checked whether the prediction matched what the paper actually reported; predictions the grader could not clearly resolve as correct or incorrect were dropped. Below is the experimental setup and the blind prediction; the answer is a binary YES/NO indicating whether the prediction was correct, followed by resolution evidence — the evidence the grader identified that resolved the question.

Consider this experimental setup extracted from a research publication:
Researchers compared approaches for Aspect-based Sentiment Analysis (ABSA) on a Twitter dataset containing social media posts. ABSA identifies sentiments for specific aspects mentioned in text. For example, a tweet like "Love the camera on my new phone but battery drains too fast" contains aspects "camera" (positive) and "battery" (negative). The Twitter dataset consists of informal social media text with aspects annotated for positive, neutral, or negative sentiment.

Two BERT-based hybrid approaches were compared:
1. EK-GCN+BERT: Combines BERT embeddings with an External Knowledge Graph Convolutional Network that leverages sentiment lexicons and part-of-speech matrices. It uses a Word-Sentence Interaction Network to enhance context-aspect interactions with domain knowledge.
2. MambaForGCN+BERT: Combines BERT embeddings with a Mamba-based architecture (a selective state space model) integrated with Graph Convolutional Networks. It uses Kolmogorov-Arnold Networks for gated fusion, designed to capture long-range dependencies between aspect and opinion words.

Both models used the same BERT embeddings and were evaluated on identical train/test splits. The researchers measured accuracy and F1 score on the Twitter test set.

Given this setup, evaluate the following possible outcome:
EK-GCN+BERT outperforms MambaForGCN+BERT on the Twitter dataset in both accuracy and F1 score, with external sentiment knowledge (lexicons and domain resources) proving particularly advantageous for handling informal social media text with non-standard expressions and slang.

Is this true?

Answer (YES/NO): NO